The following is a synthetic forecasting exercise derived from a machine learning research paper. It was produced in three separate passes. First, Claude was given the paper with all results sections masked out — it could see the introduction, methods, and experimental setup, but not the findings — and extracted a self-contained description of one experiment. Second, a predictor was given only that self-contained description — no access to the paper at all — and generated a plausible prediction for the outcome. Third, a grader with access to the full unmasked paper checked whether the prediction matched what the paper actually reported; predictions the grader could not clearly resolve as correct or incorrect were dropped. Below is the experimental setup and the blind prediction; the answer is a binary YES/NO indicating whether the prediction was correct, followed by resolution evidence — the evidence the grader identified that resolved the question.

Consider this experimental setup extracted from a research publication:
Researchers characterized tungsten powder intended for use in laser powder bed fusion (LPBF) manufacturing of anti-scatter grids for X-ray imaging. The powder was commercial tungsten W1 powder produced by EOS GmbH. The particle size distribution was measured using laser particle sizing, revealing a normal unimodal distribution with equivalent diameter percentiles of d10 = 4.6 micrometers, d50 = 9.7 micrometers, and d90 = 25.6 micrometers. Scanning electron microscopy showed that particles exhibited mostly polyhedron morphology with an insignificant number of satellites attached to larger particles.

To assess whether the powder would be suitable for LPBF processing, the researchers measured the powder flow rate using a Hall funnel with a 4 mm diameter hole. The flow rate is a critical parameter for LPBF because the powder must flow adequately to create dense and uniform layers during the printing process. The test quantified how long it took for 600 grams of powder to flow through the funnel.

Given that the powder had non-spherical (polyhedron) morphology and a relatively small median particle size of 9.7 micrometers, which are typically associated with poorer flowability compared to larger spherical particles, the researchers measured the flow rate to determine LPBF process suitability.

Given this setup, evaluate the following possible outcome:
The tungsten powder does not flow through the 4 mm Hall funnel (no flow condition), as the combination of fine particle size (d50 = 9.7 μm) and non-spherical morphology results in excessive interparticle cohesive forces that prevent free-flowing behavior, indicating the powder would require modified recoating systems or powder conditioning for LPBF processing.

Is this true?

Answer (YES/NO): NO